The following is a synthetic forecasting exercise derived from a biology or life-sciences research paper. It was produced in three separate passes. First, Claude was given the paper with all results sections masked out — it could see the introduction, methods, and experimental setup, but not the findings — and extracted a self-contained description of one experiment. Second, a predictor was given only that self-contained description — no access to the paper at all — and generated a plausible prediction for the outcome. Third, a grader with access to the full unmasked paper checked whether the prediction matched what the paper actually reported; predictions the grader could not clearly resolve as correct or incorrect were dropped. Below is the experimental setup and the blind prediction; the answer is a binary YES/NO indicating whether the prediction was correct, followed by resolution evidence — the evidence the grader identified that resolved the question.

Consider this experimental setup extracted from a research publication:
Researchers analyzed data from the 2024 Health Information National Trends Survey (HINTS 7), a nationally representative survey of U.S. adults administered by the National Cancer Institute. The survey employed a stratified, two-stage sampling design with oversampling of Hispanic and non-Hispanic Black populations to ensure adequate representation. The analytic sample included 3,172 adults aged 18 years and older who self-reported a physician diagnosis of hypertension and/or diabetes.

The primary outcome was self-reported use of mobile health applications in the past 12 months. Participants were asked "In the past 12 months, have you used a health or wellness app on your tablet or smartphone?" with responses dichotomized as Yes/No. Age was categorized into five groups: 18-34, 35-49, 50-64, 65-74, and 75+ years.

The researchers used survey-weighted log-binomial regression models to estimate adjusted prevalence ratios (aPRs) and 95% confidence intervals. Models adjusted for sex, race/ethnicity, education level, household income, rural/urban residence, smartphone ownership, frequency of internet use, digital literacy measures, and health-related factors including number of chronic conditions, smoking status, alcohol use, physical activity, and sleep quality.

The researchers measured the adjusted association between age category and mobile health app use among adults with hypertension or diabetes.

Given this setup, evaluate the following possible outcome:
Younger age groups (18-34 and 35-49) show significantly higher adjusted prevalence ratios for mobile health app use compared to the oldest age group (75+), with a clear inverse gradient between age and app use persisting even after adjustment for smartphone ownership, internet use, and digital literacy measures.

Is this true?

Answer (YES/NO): YES